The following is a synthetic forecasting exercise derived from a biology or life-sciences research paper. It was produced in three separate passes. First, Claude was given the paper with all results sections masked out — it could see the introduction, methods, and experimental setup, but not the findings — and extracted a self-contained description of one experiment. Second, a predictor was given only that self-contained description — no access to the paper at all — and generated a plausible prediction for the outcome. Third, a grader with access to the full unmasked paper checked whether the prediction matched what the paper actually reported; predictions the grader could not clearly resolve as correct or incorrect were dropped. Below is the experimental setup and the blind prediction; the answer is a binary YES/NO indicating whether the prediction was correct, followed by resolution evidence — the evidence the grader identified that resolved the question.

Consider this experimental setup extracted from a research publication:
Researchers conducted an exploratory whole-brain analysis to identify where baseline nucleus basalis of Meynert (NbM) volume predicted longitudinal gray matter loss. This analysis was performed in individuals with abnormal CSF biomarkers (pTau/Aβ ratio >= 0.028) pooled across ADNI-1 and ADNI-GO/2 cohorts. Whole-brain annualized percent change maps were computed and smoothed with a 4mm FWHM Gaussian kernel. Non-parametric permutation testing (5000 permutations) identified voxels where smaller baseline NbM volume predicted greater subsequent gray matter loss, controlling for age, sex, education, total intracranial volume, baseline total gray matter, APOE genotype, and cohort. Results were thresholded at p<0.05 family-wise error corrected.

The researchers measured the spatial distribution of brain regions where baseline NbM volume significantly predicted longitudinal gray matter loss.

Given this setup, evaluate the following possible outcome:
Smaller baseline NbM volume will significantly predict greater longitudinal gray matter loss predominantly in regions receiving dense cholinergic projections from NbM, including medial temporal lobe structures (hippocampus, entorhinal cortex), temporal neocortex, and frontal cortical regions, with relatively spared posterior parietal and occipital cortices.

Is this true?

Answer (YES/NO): NO